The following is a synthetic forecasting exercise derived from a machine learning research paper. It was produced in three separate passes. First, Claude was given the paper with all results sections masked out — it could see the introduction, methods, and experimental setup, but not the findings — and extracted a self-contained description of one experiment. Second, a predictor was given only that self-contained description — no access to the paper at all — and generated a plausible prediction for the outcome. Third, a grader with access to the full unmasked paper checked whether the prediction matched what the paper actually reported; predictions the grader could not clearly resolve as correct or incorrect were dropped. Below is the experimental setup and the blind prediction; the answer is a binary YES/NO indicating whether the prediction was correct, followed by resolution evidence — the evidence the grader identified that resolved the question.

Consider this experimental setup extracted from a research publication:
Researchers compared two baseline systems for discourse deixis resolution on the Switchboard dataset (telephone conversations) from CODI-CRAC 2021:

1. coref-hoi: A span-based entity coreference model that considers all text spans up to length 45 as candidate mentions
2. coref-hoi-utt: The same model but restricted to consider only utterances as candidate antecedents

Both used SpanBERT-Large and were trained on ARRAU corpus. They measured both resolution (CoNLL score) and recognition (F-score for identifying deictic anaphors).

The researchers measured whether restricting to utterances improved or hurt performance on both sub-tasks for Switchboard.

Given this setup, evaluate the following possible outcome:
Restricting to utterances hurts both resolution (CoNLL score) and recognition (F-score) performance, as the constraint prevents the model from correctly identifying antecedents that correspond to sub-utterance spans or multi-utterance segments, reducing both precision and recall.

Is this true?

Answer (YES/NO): NO